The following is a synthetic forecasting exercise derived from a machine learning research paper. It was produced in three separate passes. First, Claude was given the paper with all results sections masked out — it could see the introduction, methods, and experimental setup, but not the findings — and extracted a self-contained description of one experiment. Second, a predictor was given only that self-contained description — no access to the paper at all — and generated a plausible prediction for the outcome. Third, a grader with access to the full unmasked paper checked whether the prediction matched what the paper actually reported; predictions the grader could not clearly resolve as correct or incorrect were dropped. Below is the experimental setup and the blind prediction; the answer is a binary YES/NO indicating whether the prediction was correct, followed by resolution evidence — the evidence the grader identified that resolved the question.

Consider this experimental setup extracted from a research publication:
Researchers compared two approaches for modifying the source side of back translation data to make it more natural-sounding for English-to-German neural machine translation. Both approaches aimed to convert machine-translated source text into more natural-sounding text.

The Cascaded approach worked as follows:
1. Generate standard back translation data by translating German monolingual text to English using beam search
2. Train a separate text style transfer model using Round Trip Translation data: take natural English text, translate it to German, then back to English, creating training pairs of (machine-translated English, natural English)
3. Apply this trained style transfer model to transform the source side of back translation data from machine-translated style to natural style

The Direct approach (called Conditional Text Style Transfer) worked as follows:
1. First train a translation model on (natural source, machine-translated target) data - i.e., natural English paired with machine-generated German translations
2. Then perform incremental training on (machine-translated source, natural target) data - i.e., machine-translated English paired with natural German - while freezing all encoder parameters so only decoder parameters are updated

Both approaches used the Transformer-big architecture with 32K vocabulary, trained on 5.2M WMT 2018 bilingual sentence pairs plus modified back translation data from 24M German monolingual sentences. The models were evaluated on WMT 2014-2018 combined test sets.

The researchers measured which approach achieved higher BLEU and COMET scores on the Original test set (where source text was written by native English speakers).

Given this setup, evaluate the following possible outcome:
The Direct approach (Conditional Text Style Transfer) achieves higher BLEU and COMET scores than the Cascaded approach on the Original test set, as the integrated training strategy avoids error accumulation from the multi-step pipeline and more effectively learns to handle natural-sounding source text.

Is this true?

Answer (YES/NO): NO